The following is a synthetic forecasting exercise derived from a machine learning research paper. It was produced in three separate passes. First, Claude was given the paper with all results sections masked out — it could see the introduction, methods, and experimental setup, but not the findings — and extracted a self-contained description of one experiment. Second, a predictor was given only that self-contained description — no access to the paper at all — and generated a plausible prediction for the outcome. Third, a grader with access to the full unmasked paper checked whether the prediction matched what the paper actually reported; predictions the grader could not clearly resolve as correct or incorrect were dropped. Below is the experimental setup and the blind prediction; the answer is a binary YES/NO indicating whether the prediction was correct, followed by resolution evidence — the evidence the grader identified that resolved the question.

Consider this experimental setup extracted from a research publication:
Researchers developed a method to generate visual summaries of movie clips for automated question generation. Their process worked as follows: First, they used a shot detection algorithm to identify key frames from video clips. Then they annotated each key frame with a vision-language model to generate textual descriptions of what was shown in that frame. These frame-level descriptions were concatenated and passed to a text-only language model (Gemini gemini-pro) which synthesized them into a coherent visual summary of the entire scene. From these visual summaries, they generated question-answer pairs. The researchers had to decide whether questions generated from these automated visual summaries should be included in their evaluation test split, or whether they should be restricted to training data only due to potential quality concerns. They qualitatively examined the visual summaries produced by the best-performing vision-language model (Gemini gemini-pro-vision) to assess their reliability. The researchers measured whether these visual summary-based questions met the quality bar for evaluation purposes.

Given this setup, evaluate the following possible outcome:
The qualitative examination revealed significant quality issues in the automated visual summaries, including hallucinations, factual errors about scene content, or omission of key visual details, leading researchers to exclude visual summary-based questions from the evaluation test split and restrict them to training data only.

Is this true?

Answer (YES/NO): NO